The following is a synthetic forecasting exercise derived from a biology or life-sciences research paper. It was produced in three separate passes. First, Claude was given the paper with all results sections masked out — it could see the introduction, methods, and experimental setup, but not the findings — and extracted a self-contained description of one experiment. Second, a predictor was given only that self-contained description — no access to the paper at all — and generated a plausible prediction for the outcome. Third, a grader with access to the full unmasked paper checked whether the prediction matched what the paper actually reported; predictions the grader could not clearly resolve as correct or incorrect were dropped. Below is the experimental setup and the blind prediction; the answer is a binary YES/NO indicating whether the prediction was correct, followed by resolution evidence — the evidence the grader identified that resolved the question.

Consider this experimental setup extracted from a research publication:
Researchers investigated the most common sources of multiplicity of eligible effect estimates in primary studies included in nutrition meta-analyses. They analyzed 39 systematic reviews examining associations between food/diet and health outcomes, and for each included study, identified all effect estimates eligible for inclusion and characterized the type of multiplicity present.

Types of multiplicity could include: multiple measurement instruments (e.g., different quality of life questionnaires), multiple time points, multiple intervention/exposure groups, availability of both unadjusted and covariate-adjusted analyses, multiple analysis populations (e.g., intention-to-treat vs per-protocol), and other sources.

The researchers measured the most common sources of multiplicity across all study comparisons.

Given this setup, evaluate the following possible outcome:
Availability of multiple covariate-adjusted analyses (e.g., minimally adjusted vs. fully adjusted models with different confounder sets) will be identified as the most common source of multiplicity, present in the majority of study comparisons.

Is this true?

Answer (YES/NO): NO